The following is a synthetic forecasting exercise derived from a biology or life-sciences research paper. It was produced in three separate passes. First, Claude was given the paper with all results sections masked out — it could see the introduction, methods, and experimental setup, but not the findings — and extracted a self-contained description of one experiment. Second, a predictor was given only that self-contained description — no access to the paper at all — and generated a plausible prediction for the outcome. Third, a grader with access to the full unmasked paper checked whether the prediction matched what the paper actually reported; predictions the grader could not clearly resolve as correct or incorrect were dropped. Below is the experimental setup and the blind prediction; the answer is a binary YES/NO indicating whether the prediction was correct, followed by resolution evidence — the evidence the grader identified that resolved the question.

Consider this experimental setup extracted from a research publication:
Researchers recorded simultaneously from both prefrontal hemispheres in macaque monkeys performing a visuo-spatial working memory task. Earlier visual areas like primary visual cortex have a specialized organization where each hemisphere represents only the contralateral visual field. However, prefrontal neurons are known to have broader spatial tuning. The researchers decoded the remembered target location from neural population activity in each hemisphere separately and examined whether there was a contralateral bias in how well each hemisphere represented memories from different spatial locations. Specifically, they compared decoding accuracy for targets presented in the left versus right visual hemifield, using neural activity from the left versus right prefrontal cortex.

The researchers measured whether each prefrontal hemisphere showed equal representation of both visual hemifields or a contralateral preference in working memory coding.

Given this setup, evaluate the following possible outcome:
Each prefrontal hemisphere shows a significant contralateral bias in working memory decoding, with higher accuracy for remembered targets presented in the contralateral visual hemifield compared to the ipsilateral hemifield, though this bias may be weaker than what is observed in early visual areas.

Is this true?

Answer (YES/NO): YES